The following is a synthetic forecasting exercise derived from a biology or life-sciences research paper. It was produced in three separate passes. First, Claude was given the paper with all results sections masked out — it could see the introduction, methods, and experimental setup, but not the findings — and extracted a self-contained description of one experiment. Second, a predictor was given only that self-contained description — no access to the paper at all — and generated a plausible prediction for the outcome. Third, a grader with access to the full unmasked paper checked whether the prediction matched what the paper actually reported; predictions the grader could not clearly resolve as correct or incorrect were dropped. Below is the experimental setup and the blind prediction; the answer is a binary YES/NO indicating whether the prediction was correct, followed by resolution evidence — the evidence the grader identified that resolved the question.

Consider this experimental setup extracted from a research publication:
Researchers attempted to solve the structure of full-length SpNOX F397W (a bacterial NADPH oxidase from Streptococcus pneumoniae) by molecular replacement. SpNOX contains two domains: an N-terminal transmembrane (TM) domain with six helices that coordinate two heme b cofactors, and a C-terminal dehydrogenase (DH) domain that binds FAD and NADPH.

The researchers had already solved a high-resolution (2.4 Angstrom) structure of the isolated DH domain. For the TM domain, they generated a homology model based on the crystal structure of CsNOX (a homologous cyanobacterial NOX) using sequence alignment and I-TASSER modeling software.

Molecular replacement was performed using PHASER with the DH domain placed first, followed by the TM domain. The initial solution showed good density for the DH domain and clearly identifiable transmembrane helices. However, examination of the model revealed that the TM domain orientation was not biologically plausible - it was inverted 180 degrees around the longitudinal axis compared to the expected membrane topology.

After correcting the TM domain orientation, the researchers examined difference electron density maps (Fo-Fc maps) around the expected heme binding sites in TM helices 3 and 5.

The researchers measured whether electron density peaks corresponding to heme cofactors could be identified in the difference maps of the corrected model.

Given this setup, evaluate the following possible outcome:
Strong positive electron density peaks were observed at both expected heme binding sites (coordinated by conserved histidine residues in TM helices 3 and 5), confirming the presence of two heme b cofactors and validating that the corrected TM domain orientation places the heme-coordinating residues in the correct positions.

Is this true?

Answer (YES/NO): YES